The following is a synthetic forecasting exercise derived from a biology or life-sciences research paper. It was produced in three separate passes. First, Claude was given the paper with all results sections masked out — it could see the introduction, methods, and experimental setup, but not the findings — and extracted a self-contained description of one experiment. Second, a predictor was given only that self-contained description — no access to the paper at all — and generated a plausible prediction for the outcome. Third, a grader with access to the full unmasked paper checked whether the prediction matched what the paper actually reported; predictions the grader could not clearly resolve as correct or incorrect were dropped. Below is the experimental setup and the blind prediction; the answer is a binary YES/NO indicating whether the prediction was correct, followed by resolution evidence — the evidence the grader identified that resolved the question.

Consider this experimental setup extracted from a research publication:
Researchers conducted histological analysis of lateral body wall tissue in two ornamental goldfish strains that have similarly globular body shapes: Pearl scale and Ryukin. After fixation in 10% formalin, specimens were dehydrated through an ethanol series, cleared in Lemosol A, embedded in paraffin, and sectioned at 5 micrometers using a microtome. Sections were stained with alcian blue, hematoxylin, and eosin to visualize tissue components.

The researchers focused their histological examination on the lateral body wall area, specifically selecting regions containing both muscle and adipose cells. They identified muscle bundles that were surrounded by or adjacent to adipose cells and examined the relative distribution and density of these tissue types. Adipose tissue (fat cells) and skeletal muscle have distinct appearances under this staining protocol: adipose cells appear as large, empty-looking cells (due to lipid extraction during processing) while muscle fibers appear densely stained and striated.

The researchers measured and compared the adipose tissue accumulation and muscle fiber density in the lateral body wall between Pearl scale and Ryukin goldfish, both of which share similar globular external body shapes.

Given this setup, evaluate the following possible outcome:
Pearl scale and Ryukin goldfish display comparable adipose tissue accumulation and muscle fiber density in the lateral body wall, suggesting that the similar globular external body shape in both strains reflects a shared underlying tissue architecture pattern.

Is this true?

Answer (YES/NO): NO